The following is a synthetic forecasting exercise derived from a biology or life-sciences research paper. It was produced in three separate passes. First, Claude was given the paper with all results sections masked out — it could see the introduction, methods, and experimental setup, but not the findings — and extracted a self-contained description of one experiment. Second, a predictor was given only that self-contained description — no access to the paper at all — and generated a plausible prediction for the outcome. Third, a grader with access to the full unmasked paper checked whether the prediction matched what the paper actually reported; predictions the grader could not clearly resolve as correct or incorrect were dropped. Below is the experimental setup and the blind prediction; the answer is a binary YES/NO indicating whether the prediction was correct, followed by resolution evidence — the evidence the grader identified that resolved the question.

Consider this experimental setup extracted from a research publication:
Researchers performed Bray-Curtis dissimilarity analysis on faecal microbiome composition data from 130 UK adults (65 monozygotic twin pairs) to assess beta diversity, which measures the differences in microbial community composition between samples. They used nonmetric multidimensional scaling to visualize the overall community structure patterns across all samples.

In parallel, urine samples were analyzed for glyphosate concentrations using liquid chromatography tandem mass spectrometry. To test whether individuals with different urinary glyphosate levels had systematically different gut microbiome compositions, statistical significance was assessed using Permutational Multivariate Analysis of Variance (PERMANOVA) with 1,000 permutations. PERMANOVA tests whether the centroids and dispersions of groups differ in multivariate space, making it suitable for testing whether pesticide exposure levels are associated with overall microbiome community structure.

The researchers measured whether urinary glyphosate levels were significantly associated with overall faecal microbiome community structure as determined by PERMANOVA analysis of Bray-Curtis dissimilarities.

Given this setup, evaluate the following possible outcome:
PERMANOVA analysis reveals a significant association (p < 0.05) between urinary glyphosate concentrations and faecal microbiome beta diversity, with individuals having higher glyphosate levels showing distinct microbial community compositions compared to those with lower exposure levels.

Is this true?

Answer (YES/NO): NO